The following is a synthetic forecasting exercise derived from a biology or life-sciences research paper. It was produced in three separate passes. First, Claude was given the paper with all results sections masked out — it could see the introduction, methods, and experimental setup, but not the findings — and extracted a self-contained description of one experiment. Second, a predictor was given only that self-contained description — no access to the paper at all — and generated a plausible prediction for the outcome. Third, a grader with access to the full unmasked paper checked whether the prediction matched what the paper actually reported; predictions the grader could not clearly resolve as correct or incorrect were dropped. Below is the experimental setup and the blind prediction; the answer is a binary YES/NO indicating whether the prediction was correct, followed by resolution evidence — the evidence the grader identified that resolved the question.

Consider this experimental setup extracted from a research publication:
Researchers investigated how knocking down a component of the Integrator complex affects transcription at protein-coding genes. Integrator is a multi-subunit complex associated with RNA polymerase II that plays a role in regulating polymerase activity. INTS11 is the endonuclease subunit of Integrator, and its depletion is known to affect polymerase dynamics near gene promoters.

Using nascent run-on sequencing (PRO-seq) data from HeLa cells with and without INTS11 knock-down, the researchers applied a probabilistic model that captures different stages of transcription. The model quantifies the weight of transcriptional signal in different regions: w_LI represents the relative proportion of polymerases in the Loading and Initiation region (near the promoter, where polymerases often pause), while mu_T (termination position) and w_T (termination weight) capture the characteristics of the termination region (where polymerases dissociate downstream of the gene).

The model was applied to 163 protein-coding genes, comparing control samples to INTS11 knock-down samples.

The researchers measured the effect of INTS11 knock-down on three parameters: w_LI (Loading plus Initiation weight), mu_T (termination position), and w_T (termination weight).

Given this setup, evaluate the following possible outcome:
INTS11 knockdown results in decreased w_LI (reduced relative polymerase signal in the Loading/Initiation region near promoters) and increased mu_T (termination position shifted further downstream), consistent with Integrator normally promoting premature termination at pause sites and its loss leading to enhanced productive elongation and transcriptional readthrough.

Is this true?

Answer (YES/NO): NO